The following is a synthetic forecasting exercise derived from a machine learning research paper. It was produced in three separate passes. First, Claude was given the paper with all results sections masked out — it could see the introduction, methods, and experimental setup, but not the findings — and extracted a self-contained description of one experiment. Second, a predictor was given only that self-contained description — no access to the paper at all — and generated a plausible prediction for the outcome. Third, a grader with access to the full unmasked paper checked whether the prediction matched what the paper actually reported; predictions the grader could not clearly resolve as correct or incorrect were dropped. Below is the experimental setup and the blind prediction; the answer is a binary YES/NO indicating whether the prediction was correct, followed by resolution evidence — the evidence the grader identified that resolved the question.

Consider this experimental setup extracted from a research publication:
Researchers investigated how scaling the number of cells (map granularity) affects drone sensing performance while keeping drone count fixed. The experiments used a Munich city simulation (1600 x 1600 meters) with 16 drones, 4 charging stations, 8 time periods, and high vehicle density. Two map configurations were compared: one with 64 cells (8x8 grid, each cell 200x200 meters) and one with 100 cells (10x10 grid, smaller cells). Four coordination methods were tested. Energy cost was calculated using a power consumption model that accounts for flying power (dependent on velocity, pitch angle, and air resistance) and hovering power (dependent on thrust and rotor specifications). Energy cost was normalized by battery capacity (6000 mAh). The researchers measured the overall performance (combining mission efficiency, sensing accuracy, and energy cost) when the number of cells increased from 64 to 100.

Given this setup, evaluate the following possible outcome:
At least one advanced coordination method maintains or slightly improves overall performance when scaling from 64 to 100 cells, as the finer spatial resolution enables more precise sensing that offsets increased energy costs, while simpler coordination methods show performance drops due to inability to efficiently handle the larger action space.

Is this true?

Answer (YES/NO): NO